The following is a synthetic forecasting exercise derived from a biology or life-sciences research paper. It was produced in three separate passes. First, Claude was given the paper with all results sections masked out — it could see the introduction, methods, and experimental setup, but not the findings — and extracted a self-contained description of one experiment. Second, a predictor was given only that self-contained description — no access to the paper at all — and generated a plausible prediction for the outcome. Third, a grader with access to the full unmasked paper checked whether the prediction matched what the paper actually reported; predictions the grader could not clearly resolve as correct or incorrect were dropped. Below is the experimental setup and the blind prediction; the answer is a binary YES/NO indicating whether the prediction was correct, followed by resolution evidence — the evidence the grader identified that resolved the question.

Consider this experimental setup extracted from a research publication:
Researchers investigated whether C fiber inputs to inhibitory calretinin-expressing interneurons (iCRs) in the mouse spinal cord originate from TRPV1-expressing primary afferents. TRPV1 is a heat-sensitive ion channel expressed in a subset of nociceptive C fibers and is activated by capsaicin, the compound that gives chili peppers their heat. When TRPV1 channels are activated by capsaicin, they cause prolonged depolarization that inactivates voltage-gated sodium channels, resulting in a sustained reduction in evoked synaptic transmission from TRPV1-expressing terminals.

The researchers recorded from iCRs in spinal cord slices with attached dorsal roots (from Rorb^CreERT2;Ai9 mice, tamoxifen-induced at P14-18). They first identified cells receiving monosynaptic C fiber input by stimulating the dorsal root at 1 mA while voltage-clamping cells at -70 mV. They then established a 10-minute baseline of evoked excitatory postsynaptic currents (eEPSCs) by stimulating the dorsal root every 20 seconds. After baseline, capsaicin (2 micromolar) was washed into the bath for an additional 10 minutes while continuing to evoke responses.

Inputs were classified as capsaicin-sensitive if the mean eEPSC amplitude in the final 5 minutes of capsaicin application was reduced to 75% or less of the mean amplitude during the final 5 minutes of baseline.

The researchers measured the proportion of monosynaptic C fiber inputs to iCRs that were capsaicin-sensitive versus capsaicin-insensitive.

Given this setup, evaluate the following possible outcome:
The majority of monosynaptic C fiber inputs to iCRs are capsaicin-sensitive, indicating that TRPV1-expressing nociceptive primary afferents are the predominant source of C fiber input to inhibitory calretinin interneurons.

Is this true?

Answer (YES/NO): NO